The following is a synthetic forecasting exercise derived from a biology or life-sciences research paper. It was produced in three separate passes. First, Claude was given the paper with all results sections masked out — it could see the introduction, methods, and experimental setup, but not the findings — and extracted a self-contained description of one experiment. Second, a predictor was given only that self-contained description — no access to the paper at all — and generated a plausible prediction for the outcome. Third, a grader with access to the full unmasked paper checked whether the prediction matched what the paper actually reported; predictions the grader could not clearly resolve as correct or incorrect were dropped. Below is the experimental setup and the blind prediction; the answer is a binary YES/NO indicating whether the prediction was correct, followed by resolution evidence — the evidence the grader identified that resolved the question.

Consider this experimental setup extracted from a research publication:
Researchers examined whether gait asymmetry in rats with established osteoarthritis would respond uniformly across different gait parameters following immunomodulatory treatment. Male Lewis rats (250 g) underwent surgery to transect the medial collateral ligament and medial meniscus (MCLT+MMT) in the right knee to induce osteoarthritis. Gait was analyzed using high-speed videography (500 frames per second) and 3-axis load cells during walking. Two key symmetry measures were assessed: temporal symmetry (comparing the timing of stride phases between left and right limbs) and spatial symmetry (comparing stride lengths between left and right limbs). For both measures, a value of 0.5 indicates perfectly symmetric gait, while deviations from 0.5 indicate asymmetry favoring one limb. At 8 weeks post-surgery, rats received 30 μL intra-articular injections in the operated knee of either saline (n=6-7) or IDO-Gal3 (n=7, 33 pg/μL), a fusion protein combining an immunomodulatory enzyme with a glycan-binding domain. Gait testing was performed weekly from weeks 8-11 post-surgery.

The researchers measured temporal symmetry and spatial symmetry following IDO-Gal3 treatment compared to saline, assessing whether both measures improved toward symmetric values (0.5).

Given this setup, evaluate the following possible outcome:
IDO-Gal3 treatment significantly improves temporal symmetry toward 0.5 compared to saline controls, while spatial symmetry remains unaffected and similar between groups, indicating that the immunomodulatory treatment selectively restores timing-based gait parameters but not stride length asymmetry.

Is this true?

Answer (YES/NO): YES